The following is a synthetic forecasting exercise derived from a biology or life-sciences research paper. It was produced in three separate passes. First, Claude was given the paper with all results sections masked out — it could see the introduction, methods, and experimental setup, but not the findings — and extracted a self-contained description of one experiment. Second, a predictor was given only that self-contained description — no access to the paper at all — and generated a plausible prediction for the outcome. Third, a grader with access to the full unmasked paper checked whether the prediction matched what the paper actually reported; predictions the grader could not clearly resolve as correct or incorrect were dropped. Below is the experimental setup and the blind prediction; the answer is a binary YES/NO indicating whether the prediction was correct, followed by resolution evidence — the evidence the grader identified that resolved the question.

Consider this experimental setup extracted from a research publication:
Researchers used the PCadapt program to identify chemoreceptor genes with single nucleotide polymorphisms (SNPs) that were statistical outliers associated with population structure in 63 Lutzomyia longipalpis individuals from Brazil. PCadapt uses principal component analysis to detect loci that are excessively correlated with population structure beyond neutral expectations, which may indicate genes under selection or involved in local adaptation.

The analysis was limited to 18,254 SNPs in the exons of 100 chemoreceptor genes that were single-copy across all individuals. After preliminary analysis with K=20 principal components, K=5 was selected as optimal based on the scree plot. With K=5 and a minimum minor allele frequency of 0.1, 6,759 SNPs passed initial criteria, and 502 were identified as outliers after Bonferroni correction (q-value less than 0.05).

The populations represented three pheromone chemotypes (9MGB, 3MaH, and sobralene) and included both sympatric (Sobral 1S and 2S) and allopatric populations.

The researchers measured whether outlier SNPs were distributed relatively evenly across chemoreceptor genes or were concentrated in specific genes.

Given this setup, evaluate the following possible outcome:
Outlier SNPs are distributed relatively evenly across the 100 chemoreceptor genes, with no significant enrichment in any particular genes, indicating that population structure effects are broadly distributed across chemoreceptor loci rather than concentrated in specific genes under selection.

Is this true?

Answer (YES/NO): NO